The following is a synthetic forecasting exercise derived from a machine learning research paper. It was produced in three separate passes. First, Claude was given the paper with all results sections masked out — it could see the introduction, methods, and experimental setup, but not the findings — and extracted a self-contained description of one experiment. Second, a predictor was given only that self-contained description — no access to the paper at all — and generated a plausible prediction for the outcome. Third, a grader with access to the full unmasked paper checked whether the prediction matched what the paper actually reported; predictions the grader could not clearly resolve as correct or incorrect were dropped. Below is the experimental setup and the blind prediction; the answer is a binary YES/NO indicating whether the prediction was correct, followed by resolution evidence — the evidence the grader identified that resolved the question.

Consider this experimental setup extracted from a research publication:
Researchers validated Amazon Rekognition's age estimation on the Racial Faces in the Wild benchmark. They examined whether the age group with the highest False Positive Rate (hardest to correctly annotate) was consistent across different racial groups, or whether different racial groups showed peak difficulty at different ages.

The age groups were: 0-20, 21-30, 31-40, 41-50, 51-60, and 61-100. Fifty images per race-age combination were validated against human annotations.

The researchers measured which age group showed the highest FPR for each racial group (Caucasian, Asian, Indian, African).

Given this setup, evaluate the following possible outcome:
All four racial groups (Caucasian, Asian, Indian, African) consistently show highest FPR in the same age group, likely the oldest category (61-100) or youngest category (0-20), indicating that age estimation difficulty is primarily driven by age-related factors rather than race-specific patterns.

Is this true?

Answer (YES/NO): NO